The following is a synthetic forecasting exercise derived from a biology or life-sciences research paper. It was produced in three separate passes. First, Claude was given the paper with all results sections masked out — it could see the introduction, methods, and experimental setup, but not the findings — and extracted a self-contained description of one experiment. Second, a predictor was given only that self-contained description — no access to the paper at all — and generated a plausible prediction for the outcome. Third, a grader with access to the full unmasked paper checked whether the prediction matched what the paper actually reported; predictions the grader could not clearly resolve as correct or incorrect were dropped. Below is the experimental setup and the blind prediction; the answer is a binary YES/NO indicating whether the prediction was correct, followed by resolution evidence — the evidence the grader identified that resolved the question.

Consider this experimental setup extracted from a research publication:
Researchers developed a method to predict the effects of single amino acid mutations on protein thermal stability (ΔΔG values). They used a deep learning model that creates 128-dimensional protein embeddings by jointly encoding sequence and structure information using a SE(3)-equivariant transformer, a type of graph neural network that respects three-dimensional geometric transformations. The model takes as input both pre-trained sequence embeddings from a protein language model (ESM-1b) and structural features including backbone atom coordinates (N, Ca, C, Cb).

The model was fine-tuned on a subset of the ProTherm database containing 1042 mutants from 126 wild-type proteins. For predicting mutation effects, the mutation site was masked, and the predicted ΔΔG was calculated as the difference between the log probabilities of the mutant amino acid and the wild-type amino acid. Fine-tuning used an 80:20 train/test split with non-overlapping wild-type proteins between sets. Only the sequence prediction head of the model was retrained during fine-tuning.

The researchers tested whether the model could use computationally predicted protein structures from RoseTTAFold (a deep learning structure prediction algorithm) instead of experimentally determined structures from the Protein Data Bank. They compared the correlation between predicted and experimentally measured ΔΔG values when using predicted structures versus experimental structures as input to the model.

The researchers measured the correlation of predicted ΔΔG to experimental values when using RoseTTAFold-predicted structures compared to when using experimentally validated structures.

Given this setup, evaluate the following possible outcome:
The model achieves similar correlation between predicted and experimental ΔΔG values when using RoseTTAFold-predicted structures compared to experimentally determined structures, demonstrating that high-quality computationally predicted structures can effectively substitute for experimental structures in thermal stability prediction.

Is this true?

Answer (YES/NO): YES